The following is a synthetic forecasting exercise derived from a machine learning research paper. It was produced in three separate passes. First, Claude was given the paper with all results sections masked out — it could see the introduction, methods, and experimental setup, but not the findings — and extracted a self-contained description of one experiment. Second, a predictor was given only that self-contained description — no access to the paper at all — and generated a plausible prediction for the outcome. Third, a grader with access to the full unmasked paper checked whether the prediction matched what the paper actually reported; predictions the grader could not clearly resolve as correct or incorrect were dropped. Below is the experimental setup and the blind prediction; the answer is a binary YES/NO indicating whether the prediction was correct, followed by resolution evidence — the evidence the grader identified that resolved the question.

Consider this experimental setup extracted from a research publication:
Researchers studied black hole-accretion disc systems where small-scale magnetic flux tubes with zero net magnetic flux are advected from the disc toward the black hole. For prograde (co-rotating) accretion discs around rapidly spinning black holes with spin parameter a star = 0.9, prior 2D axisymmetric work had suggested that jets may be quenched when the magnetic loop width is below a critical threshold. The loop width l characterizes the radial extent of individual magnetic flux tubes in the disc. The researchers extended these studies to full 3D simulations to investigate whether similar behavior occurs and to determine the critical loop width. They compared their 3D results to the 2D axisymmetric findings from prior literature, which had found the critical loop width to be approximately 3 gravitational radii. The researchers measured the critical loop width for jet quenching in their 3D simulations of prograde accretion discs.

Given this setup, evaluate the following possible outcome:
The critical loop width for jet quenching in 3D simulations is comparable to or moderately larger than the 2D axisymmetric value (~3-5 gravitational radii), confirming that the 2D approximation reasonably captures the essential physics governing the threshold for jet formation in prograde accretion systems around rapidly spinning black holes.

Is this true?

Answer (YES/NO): NO